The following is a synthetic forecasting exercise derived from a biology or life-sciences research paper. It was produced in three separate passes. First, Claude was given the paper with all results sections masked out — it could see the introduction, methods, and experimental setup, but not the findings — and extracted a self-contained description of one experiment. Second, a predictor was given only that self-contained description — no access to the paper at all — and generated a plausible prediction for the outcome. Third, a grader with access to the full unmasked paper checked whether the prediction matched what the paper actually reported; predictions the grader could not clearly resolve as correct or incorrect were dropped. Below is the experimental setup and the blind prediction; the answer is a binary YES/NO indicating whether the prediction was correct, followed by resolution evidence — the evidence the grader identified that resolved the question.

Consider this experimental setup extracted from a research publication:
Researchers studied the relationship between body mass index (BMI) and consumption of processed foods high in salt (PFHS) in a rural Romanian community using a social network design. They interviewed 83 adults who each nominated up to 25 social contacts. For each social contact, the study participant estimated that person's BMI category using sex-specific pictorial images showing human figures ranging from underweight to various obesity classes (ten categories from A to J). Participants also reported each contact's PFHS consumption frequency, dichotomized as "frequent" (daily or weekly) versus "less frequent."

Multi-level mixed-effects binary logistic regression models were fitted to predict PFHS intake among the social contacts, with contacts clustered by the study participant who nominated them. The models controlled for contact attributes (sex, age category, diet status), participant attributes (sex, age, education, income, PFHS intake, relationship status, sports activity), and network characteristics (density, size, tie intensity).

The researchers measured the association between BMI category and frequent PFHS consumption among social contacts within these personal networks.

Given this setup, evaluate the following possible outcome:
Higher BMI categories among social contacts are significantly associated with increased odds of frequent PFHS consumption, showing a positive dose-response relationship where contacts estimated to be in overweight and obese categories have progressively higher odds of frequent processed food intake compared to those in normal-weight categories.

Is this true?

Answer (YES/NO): NO